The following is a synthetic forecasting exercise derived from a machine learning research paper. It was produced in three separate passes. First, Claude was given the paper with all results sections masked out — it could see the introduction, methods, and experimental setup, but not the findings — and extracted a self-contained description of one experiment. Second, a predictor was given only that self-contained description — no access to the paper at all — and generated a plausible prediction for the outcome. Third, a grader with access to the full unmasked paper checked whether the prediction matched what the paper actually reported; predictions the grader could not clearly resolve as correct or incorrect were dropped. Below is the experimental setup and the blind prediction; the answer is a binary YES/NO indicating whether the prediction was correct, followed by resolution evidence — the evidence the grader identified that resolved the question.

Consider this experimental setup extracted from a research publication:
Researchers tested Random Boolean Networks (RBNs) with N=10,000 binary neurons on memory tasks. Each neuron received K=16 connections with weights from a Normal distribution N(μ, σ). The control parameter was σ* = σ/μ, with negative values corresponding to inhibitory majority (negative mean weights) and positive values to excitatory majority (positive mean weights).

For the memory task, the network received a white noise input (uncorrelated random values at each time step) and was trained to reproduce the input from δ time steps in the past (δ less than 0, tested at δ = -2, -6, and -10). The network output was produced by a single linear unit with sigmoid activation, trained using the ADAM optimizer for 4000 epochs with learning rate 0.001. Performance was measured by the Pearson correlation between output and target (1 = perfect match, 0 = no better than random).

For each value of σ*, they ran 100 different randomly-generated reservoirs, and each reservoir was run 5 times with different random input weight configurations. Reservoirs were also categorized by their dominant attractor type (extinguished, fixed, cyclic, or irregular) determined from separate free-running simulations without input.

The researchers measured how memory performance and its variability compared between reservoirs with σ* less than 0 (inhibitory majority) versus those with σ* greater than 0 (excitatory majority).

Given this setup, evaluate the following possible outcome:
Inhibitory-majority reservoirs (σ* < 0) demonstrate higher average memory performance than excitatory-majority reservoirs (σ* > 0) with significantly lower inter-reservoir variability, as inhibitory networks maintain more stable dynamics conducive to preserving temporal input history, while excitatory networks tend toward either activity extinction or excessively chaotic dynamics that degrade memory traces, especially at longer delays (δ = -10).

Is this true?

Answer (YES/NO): NO